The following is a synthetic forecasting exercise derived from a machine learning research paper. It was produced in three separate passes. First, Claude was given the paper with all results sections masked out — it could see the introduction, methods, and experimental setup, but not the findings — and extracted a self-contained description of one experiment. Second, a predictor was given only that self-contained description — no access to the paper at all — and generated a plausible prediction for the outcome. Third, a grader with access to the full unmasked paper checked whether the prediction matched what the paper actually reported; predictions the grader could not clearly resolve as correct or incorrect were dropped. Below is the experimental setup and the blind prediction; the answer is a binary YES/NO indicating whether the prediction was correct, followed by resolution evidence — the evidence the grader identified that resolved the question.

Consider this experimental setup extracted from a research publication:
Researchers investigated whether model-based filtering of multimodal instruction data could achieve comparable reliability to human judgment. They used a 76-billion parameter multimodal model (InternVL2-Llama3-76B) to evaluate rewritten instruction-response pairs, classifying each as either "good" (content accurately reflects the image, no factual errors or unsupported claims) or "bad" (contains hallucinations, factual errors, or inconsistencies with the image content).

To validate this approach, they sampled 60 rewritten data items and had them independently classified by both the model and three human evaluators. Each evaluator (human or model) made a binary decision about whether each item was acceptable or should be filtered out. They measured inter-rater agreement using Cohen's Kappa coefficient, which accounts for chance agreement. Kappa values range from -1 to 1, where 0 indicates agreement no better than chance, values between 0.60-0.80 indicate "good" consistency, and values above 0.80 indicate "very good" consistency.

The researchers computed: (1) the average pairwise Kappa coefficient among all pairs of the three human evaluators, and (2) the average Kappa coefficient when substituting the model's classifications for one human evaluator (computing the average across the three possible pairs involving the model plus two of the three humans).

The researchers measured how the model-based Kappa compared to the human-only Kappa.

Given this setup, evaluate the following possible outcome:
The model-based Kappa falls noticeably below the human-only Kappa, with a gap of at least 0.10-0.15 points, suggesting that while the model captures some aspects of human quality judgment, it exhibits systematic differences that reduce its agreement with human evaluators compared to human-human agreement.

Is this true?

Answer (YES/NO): NO